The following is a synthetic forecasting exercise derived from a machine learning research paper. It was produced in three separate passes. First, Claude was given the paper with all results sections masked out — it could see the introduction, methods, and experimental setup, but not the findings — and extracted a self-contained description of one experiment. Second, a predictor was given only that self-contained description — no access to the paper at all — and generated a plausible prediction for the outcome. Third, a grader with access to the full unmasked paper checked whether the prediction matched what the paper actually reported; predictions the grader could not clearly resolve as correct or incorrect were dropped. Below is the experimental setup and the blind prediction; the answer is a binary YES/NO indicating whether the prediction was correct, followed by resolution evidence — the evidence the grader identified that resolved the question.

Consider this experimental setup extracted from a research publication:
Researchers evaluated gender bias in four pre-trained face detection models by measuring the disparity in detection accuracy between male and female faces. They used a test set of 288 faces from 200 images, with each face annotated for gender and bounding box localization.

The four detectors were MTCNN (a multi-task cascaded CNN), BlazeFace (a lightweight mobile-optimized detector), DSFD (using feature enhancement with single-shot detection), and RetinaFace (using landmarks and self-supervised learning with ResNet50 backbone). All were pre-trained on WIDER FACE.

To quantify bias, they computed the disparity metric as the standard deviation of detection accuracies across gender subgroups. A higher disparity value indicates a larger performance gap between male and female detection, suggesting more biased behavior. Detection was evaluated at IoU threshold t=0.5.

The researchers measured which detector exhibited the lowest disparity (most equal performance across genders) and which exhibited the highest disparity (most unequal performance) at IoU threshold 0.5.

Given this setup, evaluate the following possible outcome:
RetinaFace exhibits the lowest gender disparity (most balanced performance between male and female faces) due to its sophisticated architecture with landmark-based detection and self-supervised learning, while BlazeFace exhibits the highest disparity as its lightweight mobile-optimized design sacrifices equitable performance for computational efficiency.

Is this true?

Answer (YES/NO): NO